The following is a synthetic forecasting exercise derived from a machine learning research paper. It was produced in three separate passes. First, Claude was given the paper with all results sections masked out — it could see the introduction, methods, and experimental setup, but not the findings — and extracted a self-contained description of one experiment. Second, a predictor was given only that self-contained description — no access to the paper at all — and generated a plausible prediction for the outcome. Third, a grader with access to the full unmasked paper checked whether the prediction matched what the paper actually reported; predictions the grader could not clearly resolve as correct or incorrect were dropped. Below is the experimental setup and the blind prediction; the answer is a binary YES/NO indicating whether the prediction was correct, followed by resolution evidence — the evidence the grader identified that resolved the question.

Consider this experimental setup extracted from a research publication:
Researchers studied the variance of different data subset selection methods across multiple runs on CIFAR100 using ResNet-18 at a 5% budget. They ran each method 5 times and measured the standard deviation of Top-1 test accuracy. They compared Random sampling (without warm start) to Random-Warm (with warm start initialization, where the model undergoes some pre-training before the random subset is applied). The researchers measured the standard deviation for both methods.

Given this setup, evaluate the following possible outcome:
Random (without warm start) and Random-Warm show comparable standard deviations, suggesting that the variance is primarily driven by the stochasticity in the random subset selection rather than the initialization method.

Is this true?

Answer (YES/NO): NO